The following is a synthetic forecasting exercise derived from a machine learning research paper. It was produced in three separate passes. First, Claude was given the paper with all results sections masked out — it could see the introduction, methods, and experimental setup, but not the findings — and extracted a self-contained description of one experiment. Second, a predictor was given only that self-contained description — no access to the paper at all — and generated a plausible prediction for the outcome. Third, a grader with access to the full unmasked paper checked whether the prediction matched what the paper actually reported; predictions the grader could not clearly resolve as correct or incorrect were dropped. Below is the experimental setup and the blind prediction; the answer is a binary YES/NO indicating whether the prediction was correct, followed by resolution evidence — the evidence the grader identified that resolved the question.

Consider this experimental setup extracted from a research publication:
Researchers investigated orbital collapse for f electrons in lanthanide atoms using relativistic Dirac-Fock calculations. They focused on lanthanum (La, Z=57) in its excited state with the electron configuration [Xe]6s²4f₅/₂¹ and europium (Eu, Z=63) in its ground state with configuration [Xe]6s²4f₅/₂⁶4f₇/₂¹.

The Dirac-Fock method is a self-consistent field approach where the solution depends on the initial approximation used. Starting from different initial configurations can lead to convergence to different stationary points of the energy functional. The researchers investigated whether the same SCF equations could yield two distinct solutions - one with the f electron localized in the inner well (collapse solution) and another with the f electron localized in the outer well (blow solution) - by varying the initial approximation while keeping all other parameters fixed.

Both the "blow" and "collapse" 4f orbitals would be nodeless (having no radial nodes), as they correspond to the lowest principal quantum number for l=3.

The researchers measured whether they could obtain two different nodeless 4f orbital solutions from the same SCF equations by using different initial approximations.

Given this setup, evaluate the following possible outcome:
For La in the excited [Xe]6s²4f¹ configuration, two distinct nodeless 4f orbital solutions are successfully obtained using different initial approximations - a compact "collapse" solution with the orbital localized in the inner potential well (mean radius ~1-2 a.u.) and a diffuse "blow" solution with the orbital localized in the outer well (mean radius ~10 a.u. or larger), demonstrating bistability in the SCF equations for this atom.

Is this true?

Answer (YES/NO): YES